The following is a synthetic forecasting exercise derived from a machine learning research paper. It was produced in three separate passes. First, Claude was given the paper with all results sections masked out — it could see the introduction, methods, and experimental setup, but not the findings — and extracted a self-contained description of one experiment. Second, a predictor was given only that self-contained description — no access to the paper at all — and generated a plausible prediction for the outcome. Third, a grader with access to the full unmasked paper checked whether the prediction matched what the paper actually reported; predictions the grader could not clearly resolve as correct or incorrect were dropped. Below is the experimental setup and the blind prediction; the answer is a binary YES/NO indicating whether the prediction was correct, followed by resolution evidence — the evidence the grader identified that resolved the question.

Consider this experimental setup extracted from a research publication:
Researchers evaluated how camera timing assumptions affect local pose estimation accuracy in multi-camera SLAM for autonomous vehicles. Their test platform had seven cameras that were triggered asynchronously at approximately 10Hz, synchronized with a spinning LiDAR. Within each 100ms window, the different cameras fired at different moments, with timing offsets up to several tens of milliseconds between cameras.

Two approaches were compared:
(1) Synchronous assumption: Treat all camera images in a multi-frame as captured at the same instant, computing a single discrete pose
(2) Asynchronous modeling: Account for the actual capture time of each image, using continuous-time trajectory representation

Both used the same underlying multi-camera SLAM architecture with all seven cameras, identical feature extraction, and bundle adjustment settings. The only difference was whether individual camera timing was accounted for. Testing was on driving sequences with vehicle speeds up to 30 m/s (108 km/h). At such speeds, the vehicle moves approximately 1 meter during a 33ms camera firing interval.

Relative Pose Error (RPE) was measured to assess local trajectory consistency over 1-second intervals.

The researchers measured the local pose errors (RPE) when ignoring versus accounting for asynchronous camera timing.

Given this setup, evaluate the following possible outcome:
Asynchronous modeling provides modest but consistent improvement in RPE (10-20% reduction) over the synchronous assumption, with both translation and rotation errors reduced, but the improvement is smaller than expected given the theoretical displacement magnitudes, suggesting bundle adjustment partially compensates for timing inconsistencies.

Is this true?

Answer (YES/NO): NO